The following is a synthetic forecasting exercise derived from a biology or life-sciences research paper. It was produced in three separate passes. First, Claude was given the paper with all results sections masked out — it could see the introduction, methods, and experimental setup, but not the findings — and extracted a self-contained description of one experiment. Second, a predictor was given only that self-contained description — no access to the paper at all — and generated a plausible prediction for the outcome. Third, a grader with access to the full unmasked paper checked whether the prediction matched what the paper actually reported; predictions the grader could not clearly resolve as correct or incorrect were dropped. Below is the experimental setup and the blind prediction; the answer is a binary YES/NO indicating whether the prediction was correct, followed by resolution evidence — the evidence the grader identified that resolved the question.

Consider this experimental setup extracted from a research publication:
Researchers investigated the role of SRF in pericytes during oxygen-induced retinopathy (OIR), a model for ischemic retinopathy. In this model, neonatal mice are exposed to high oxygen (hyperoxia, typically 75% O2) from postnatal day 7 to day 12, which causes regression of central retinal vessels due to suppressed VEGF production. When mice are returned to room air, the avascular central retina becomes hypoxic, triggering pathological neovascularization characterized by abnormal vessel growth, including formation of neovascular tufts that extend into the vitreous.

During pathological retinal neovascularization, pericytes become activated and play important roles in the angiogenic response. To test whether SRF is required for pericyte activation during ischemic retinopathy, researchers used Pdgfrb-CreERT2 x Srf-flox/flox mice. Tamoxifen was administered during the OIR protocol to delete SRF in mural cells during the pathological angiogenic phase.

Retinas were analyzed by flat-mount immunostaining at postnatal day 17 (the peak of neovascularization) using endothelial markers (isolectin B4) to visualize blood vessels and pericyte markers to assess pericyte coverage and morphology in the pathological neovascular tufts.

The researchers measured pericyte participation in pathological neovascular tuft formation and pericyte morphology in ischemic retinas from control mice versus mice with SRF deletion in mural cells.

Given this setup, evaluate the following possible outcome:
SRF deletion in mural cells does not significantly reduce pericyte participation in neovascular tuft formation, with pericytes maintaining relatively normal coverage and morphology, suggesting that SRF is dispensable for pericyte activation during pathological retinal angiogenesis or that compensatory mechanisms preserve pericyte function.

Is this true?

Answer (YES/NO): NO